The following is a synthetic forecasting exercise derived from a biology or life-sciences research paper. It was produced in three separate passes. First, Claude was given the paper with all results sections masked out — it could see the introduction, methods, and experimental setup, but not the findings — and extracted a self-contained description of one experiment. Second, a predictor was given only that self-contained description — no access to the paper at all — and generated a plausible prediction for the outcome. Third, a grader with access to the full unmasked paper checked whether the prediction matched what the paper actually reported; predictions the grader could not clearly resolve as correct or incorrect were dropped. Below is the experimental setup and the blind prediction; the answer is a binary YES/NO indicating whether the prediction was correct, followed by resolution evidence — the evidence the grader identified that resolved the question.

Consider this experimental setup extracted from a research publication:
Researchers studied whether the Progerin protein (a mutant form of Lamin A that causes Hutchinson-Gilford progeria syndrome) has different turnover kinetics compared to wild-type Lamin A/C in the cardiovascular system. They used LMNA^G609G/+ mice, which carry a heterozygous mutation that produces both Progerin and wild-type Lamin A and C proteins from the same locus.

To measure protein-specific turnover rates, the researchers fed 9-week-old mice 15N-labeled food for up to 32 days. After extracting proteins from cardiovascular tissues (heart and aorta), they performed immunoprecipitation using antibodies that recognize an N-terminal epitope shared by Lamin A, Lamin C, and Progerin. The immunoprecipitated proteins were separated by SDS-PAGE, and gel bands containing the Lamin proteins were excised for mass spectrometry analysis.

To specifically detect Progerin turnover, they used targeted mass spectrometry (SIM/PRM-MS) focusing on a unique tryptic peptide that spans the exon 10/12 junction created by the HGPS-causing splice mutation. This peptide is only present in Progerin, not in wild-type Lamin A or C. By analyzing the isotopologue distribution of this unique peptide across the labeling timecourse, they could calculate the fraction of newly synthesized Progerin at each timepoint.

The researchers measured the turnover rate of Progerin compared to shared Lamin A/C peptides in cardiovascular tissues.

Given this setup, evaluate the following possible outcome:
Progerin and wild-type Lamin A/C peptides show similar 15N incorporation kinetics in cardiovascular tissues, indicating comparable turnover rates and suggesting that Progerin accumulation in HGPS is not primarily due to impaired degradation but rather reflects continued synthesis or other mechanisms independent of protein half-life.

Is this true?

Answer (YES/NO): NO